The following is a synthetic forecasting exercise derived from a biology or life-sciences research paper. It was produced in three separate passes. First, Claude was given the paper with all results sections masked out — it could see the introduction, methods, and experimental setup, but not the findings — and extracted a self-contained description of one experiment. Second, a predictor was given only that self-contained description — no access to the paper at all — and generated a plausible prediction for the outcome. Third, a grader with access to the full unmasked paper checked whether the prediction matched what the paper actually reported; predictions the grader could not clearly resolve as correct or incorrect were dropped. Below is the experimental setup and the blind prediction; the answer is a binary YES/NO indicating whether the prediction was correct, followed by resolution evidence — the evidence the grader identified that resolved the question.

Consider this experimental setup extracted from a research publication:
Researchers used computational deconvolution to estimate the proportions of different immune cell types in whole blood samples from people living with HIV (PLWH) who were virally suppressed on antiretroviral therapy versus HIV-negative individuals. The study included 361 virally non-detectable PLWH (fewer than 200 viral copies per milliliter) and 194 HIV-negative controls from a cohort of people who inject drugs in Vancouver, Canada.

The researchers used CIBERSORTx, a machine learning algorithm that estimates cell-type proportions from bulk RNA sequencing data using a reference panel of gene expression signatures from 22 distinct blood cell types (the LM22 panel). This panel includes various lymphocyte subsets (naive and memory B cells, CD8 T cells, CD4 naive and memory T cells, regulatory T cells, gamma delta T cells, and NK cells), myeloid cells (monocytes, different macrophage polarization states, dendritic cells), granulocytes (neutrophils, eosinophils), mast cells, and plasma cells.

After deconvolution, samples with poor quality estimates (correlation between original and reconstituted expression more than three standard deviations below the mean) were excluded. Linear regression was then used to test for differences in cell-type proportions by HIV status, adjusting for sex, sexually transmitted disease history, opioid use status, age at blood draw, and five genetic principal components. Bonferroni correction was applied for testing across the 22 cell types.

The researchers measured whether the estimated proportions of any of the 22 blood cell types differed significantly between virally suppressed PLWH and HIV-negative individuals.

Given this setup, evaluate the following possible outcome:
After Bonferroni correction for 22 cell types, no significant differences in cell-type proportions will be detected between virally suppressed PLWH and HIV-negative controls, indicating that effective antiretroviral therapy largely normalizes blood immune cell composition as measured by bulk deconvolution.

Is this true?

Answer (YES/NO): NO